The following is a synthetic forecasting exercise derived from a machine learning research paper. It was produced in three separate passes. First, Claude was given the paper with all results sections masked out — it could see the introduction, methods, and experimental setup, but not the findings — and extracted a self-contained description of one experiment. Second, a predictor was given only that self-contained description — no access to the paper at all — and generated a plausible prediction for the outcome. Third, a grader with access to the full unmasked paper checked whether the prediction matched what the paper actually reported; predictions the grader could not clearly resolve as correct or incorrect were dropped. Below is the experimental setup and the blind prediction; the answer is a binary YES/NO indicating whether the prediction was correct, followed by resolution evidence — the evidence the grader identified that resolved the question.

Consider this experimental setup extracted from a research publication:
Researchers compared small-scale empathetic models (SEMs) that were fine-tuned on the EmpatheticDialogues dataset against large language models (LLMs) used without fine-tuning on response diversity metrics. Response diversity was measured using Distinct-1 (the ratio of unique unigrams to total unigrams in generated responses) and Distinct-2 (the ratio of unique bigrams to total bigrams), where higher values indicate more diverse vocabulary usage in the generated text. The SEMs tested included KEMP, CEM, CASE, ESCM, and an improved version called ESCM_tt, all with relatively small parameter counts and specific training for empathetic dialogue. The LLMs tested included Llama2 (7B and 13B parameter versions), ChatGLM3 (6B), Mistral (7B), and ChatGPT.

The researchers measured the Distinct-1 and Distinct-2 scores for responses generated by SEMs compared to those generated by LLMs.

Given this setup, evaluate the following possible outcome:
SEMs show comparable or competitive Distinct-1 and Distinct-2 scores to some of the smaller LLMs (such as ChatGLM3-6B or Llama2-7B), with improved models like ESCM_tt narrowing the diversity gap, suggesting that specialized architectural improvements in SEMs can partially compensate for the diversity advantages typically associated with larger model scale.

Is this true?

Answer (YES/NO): NO